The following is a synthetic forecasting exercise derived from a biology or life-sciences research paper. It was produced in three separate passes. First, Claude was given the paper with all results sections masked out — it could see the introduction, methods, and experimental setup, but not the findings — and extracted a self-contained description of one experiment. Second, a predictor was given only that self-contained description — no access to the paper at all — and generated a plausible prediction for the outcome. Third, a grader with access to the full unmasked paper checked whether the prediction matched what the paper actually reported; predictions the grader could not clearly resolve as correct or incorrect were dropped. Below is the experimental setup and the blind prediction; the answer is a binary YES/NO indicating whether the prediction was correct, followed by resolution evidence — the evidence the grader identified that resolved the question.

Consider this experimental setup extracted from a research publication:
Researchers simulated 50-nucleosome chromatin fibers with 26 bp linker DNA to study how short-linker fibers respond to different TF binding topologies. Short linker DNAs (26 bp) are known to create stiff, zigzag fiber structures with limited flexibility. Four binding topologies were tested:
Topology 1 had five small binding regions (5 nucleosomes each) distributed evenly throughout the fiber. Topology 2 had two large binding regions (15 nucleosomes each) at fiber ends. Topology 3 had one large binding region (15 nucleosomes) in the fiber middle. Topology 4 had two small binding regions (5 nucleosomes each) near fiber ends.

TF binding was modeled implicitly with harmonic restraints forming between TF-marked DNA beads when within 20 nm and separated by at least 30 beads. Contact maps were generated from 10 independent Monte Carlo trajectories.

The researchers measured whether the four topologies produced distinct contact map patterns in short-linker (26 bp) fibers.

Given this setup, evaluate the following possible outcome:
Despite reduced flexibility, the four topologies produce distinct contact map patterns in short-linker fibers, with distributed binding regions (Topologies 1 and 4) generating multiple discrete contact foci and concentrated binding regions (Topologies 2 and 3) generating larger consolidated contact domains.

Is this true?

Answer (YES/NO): NO